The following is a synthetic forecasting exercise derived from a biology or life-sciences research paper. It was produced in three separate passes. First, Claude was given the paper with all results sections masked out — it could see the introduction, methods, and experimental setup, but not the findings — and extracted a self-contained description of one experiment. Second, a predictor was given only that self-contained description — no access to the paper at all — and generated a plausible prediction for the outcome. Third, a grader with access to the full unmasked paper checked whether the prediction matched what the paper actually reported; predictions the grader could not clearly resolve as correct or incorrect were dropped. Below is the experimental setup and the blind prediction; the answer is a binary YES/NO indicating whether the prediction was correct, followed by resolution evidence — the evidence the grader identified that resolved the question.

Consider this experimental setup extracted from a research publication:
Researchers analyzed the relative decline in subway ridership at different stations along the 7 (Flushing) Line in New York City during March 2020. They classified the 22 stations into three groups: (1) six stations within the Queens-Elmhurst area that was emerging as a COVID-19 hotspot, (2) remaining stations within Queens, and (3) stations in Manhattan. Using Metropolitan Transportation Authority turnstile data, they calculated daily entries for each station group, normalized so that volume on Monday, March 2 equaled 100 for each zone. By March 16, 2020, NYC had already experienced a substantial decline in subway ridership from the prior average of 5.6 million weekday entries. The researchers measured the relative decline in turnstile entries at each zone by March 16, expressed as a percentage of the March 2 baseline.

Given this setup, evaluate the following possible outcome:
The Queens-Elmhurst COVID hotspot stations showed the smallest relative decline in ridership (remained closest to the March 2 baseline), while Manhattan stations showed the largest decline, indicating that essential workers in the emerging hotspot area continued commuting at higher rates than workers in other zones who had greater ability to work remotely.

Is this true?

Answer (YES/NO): YES